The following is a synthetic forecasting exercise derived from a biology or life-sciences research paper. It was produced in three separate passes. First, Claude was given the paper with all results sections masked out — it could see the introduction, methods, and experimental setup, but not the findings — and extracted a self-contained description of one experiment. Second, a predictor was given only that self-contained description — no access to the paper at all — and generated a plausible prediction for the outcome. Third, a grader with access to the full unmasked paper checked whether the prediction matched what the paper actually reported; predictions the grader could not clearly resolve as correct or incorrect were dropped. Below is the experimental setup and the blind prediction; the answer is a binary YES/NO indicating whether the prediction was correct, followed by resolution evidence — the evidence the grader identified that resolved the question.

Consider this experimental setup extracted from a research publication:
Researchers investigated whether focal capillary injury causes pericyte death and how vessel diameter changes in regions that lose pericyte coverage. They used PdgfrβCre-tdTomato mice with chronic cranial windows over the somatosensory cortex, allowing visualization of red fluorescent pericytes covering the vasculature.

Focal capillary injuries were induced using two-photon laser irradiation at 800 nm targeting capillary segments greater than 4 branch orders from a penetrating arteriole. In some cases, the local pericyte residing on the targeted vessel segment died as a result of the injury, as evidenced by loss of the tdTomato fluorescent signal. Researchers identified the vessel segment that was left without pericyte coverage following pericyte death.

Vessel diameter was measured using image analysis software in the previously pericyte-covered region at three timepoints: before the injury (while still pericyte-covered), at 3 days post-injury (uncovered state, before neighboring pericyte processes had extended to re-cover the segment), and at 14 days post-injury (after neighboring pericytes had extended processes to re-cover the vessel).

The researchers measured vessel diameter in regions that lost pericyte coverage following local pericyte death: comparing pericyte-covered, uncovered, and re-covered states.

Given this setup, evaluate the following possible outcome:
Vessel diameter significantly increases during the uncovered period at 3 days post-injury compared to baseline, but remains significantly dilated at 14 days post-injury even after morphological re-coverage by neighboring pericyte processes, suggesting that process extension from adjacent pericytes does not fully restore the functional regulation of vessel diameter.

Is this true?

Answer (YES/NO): NO